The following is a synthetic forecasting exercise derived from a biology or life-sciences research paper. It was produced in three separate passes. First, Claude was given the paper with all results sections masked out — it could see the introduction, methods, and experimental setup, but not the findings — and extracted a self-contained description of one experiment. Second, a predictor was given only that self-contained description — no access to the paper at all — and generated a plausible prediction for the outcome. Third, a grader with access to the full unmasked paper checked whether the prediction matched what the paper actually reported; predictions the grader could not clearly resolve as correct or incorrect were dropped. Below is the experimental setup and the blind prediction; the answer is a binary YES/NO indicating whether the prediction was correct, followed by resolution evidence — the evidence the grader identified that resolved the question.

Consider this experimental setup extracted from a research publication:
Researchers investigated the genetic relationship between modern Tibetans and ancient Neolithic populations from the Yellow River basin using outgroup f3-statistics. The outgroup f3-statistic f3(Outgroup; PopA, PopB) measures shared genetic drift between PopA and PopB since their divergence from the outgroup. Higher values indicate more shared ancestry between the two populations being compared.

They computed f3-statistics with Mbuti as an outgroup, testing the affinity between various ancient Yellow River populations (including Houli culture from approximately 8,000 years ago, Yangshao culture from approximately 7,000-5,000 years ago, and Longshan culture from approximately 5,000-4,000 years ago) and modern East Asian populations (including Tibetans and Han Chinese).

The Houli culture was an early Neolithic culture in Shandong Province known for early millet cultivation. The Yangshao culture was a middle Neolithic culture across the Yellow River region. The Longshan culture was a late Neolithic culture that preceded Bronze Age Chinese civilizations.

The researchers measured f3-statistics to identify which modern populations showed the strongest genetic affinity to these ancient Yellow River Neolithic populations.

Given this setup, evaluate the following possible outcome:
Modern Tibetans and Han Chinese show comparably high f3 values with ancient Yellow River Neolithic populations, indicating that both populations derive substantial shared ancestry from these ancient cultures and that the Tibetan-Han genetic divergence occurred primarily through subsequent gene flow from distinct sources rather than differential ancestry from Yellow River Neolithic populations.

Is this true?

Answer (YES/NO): NO